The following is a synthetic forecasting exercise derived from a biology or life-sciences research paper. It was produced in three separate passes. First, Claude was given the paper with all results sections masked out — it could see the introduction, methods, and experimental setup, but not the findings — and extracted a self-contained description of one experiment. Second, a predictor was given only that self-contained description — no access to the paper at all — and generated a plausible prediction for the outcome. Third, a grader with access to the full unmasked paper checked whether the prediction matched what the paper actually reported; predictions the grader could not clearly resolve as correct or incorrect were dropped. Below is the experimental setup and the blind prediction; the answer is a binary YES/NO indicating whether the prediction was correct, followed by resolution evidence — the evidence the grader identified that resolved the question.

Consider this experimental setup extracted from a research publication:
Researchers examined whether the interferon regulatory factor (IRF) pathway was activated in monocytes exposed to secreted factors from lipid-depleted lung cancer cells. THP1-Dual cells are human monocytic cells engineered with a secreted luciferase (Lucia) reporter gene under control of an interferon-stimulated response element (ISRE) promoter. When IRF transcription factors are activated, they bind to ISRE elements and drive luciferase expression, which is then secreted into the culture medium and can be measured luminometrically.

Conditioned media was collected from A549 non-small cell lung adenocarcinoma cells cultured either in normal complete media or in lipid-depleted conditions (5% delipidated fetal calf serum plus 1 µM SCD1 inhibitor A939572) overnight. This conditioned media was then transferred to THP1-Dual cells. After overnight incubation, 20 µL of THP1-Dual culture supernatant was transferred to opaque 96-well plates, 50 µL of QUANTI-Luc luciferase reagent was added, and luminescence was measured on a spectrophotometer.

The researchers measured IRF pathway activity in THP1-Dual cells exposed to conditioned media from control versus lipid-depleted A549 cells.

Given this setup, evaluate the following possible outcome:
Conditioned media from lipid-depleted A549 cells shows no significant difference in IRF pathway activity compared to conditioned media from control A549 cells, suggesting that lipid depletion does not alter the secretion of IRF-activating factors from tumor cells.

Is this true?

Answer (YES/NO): NO